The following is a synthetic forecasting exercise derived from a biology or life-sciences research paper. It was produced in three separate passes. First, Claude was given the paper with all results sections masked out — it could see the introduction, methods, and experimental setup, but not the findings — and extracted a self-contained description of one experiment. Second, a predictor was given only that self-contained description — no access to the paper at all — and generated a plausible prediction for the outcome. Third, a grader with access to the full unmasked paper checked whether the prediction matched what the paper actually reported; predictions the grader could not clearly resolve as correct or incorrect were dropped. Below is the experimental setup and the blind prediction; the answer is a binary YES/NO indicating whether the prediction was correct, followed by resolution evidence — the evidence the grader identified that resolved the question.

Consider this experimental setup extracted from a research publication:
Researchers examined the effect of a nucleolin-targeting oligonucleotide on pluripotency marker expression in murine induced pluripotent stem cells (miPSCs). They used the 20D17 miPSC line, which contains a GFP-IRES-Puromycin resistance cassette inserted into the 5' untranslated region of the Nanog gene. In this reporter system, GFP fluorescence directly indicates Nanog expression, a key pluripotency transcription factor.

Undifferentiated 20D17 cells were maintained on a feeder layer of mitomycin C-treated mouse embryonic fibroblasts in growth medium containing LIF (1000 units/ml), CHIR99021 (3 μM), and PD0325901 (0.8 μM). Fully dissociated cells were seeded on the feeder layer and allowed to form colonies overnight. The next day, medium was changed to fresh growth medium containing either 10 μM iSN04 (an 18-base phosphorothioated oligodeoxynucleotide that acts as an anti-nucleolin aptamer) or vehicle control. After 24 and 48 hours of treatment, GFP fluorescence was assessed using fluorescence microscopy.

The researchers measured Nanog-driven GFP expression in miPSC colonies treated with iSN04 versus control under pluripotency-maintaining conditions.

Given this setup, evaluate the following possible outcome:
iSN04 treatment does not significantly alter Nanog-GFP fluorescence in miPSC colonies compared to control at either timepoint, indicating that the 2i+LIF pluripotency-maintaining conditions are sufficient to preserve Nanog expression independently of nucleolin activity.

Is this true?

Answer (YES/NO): YES